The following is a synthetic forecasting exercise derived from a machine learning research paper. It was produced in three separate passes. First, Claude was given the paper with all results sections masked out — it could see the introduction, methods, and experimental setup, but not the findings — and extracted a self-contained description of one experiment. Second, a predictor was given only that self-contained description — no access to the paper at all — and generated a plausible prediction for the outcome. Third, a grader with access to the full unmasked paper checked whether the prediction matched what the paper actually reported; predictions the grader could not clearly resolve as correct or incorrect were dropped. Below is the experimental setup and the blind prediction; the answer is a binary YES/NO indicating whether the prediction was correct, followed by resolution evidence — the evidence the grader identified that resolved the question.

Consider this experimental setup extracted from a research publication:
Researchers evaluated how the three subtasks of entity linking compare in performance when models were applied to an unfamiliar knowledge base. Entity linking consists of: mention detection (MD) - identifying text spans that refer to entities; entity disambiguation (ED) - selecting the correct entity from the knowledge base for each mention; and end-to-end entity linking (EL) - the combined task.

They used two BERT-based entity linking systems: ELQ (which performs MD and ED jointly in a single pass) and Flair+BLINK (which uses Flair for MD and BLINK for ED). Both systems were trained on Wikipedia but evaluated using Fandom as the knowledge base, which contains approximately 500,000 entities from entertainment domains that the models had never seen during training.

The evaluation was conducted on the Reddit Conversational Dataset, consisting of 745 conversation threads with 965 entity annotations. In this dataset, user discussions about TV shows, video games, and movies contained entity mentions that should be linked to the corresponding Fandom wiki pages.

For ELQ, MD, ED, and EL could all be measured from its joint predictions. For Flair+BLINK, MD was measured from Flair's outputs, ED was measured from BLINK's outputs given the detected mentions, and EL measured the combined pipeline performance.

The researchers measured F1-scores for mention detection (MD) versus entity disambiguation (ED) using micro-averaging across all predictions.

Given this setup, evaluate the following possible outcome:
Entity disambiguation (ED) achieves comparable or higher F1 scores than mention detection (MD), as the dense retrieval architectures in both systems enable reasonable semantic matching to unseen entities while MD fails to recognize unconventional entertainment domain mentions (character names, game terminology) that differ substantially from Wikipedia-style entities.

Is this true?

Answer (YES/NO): YES